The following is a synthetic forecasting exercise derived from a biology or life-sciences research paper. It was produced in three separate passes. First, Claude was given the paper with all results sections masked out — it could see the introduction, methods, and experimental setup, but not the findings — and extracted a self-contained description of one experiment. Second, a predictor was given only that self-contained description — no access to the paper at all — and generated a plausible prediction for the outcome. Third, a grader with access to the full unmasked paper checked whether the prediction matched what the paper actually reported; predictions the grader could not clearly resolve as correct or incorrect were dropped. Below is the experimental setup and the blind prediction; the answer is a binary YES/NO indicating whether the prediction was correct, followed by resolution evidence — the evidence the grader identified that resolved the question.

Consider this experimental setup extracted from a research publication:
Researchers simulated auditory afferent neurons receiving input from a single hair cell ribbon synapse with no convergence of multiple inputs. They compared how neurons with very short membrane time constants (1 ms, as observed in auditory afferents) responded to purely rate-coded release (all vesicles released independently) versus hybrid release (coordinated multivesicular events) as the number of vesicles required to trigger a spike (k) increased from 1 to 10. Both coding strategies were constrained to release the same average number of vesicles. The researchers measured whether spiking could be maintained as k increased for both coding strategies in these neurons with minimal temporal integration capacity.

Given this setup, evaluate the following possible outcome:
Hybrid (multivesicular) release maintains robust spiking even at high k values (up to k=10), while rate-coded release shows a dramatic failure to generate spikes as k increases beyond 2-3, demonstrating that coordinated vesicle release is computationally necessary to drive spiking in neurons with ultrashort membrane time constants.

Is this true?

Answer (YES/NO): NO